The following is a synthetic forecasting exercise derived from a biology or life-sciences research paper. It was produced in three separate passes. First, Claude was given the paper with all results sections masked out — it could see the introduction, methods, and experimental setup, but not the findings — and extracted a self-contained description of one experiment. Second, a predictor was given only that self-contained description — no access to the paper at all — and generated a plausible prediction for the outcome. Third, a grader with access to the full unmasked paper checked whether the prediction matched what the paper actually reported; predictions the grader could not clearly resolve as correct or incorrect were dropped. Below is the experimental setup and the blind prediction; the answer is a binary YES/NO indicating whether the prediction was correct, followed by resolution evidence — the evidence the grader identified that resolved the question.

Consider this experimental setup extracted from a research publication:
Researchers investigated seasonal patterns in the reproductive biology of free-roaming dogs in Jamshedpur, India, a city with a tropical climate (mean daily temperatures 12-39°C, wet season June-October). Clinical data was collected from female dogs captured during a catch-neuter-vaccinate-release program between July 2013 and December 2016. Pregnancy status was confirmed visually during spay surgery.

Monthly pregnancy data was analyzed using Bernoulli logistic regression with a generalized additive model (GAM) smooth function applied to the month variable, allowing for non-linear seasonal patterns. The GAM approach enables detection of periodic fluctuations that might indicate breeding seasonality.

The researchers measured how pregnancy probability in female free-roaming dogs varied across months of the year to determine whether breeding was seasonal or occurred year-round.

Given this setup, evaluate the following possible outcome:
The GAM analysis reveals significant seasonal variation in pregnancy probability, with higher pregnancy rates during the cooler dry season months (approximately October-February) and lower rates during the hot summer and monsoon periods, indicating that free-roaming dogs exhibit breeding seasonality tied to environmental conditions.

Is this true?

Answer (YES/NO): NO